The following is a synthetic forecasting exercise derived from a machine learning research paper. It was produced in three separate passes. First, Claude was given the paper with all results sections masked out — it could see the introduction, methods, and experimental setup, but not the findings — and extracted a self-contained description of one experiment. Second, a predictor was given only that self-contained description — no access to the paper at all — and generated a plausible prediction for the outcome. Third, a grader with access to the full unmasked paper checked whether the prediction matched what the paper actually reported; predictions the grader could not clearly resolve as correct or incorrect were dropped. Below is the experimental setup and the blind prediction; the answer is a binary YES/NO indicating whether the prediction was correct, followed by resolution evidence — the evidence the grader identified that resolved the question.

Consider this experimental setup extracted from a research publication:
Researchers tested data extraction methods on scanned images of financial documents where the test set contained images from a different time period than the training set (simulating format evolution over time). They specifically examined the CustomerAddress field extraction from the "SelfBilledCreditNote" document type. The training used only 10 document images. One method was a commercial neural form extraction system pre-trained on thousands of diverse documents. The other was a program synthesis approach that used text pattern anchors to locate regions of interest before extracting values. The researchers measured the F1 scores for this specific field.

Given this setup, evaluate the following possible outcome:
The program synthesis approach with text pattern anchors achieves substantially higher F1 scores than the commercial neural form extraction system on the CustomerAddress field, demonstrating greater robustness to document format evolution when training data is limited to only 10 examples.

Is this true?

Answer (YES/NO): NO